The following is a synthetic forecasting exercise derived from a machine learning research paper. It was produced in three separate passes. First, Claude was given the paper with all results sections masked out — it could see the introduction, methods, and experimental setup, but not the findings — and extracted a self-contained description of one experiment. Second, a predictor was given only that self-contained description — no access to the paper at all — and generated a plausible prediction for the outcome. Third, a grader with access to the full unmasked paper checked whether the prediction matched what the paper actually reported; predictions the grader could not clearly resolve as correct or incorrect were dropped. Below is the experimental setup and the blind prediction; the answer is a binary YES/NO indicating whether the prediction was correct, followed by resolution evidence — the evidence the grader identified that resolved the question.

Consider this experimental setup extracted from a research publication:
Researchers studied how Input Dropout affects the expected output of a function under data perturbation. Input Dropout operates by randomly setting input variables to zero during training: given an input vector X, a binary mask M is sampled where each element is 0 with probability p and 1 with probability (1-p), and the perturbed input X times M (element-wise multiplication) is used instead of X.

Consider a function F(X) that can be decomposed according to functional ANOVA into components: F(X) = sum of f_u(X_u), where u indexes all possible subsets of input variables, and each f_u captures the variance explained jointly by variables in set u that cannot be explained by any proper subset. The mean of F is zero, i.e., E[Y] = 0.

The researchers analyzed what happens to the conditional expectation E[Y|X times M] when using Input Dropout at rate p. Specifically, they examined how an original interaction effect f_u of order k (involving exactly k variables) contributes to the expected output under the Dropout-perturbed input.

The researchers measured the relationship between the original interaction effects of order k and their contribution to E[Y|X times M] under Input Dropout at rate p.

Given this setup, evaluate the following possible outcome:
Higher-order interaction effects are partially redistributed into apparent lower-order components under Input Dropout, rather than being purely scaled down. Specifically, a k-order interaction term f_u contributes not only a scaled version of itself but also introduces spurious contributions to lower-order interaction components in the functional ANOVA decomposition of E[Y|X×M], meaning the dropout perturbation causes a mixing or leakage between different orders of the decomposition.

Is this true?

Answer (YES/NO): NO